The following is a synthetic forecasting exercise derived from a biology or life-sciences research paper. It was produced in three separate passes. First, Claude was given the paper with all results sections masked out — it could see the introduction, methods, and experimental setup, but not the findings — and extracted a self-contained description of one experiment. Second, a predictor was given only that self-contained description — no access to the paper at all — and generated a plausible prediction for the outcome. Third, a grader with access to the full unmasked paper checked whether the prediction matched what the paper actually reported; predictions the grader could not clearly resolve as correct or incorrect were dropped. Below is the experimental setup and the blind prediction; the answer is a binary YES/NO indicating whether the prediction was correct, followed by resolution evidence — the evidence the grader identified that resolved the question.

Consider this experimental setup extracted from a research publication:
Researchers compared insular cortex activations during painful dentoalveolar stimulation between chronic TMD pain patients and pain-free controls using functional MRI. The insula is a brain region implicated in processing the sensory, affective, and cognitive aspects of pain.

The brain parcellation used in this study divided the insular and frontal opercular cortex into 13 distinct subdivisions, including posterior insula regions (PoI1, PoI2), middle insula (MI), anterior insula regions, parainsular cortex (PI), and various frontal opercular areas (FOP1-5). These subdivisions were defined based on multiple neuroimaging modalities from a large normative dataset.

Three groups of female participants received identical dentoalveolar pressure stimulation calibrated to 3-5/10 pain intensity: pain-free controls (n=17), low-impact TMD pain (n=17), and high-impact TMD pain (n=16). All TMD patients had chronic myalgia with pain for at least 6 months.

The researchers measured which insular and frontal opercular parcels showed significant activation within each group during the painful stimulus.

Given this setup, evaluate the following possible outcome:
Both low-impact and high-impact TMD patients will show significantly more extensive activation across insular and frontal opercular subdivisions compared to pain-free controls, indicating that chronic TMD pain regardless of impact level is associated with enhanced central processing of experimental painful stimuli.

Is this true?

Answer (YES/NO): NO